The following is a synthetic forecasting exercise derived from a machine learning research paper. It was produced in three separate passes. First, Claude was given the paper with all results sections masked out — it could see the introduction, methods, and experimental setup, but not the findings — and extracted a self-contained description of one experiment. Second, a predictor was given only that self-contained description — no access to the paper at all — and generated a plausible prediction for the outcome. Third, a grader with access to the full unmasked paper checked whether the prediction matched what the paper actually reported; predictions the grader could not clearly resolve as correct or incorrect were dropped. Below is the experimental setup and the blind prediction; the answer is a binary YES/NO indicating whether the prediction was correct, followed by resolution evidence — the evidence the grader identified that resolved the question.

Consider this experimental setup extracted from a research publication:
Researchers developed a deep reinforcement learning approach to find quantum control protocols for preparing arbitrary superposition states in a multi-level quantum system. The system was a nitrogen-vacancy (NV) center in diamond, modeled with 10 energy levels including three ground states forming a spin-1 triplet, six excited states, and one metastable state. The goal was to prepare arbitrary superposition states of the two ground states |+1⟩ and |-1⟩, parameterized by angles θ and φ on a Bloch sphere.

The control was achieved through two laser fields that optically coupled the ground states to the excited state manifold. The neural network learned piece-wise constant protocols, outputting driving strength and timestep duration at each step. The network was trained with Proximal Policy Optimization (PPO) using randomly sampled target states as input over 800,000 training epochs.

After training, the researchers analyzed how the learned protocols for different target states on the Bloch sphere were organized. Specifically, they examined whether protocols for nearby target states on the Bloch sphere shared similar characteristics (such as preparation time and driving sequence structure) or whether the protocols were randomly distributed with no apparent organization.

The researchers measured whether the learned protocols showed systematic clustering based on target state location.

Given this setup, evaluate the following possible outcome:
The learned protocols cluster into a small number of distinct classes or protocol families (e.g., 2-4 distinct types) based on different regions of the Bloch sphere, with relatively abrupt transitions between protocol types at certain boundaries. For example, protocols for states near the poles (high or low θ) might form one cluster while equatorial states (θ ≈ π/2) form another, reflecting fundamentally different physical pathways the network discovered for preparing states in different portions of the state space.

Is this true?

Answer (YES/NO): YES